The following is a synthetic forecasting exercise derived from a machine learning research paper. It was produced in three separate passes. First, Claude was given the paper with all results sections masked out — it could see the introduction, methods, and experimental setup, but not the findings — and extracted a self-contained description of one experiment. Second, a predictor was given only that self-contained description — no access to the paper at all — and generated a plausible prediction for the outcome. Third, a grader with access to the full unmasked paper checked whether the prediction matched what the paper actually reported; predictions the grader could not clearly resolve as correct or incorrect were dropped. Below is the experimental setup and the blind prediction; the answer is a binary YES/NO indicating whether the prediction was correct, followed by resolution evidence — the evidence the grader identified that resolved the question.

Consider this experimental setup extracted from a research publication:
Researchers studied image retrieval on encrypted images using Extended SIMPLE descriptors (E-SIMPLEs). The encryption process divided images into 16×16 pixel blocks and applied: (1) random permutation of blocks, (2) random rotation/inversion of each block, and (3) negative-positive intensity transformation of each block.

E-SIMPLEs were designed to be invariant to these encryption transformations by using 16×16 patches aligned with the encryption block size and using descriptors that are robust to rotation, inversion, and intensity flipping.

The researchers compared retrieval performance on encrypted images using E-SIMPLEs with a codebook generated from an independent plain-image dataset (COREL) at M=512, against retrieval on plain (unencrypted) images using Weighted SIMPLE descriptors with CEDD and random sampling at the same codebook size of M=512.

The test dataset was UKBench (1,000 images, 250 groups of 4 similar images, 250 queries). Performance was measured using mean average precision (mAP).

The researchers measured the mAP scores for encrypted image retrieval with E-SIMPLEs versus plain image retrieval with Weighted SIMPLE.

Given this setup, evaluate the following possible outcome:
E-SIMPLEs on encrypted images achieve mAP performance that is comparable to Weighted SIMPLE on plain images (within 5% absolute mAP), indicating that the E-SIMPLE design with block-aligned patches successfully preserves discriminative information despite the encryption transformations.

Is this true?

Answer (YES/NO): YES